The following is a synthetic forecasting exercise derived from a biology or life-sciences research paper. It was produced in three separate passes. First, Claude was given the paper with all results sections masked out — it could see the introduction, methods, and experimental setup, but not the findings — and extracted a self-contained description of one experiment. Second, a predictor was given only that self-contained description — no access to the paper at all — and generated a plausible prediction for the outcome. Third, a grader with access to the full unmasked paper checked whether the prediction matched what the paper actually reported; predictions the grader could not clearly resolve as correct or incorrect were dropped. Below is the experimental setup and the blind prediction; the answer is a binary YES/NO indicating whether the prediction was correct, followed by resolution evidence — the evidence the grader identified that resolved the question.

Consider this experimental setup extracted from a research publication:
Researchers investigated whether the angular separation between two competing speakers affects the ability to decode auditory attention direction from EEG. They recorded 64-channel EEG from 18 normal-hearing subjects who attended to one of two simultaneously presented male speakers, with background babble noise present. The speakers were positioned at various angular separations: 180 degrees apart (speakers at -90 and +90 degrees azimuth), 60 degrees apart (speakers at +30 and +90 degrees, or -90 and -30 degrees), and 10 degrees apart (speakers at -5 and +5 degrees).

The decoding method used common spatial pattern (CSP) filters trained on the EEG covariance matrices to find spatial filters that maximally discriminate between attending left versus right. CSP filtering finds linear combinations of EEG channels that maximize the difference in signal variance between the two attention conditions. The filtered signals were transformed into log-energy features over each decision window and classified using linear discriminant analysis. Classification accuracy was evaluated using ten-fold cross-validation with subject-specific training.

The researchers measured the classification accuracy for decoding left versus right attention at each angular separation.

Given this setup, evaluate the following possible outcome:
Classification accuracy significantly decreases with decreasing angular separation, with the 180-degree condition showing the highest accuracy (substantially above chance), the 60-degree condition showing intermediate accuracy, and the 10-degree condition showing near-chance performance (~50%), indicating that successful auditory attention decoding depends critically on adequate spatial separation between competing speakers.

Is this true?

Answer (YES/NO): NO